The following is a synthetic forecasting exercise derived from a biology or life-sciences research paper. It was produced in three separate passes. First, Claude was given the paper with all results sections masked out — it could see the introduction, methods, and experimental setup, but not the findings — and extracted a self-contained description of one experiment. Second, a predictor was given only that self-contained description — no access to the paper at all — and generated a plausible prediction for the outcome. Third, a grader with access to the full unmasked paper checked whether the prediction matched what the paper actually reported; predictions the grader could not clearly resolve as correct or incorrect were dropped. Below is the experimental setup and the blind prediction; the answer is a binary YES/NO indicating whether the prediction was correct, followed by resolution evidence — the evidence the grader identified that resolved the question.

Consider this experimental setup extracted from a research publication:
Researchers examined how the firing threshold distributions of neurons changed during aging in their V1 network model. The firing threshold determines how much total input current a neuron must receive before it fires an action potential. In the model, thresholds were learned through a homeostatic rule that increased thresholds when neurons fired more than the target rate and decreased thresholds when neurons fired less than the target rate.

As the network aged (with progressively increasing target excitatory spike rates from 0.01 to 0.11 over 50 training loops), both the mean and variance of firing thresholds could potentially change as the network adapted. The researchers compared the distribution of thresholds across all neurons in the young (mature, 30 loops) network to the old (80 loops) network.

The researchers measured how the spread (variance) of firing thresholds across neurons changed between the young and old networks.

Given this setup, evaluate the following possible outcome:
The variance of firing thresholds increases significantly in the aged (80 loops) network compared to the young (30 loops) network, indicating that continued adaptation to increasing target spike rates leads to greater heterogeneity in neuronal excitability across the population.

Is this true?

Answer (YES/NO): YES